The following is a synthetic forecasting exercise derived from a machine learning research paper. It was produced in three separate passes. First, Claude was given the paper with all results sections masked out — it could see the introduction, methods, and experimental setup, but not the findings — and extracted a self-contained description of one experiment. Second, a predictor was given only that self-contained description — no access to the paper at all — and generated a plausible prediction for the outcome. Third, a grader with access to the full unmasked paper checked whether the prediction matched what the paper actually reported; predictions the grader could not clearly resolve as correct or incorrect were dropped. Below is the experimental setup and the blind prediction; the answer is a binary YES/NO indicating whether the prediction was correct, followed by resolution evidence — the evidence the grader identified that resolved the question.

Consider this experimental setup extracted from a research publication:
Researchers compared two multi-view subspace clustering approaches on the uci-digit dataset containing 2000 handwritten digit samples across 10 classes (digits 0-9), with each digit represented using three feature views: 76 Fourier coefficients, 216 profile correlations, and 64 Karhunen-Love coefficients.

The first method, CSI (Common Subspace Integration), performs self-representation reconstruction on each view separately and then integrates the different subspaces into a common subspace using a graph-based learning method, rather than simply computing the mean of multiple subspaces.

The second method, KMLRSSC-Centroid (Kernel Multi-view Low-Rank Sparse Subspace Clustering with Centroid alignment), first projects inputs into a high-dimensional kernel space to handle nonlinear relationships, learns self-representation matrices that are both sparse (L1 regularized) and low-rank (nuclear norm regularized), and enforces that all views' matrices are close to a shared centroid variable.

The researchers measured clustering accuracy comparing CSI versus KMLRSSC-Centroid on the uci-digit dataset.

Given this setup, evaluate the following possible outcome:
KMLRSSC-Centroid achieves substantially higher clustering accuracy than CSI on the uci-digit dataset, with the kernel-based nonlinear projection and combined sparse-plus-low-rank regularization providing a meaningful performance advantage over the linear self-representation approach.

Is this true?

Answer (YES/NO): YES